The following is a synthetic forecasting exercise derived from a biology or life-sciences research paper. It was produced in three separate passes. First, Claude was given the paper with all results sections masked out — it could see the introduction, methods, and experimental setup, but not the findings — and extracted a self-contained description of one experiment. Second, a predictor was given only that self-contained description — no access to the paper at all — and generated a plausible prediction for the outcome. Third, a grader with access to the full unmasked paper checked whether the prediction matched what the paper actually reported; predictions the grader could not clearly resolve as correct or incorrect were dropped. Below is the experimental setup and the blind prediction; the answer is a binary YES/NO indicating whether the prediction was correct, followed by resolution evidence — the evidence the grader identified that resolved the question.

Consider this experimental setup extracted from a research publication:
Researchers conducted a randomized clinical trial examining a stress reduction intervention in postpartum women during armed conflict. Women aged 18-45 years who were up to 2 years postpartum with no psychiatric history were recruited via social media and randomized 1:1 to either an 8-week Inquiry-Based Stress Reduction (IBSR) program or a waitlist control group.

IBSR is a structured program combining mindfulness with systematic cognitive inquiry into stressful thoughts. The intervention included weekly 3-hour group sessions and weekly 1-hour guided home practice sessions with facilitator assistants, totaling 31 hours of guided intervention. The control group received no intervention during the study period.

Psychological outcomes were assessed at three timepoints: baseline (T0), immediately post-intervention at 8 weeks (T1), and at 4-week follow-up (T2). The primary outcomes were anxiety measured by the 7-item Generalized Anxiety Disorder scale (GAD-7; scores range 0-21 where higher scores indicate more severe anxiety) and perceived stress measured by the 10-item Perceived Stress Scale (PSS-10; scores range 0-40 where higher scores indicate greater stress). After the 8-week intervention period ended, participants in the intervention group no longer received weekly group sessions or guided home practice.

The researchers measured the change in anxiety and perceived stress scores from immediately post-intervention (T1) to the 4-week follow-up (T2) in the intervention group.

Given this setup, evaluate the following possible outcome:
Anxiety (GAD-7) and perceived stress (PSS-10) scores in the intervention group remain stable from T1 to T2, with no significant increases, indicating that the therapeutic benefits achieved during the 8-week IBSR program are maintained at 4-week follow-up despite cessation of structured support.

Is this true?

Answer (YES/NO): YES